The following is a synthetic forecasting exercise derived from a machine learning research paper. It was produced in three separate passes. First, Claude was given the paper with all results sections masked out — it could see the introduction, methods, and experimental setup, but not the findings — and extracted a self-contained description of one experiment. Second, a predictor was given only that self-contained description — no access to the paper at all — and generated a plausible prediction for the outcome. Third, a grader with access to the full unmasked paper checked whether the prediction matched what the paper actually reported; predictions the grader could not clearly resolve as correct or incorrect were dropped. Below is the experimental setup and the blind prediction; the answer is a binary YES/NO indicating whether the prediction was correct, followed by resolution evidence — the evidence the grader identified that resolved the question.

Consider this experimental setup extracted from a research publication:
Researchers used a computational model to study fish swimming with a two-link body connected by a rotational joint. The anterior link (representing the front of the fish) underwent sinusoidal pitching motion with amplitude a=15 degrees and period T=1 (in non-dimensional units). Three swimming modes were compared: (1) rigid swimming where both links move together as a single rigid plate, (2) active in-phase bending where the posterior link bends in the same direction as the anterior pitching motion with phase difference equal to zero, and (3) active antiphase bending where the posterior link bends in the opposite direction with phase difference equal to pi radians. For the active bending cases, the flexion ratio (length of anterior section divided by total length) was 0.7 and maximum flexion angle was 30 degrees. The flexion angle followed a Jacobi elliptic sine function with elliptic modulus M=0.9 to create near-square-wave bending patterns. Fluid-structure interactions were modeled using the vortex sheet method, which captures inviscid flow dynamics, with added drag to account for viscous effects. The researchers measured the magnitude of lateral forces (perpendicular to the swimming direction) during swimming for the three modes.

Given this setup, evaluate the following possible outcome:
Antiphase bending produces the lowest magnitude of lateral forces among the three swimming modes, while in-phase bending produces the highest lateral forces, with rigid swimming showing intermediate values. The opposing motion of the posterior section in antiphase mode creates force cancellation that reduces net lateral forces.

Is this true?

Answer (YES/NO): YES